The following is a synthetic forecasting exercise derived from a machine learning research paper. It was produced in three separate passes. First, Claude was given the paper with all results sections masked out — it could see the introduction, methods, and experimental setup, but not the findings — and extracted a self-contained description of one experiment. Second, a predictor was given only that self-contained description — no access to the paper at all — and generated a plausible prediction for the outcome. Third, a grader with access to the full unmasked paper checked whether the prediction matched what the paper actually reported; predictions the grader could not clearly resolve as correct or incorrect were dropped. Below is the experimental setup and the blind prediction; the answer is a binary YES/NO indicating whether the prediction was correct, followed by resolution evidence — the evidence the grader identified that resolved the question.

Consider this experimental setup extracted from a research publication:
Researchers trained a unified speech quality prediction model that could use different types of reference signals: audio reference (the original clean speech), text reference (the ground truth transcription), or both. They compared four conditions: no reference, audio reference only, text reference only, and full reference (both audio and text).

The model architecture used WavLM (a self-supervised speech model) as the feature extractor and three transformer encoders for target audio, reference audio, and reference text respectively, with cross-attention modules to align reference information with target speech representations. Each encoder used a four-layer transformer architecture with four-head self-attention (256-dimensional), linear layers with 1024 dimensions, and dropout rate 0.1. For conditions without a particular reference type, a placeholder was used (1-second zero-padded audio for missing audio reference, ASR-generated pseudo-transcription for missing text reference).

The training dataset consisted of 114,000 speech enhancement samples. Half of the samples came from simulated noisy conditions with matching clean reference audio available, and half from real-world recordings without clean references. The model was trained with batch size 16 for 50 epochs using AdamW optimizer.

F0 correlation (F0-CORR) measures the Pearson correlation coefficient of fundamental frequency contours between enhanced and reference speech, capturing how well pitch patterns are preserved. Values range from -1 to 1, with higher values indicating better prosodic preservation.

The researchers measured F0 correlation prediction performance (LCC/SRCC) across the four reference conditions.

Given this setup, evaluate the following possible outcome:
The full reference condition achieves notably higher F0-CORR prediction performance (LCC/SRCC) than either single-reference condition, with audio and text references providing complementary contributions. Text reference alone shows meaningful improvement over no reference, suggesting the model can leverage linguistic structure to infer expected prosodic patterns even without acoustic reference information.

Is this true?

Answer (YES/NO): NO